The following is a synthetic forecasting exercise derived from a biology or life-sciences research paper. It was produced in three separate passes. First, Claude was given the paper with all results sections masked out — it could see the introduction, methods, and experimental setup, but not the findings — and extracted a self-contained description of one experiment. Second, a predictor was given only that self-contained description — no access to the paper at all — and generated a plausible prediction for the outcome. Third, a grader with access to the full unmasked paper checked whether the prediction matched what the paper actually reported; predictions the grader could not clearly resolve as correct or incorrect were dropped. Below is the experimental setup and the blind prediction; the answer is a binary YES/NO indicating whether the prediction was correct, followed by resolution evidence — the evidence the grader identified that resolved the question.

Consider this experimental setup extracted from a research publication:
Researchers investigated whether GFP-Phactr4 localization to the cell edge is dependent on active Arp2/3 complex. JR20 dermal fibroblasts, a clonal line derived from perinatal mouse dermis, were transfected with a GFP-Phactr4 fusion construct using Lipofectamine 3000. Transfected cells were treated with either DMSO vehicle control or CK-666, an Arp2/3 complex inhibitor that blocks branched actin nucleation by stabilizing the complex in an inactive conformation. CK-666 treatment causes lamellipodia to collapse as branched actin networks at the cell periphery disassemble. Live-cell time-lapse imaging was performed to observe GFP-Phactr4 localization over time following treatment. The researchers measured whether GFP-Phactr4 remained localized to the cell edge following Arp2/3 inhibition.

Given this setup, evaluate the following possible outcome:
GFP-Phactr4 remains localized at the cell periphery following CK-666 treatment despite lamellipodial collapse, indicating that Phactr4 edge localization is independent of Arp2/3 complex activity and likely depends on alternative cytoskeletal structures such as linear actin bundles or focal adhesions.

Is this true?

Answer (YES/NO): NO